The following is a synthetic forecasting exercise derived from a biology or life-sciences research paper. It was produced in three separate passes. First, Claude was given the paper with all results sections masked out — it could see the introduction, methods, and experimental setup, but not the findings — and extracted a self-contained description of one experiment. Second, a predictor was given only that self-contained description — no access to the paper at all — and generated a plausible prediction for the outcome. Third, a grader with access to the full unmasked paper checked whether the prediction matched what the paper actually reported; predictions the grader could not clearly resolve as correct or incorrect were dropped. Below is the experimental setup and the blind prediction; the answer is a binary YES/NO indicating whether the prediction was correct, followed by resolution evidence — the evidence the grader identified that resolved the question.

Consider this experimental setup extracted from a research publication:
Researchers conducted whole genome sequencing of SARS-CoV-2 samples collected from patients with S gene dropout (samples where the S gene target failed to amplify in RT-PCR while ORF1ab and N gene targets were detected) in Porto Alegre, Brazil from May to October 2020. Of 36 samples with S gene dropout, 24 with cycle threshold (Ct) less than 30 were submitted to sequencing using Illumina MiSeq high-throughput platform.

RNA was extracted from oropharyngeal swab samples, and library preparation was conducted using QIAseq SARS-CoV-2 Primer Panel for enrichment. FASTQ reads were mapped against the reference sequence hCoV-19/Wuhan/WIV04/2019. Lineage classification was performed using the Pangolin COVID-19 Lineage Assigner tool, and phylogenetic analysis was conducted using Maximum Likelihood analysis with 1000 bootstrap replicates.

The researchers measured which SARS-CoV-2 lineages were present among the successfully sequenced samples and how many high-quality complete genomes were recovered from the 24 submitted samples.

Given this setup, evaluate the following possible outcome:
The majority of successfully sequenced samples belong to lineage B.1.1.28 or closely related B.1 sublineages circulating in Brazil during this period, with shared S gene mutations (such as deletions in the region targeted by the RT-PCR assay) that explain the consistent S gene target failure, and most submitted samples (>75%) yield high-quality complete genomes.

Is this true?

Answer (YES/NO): NO